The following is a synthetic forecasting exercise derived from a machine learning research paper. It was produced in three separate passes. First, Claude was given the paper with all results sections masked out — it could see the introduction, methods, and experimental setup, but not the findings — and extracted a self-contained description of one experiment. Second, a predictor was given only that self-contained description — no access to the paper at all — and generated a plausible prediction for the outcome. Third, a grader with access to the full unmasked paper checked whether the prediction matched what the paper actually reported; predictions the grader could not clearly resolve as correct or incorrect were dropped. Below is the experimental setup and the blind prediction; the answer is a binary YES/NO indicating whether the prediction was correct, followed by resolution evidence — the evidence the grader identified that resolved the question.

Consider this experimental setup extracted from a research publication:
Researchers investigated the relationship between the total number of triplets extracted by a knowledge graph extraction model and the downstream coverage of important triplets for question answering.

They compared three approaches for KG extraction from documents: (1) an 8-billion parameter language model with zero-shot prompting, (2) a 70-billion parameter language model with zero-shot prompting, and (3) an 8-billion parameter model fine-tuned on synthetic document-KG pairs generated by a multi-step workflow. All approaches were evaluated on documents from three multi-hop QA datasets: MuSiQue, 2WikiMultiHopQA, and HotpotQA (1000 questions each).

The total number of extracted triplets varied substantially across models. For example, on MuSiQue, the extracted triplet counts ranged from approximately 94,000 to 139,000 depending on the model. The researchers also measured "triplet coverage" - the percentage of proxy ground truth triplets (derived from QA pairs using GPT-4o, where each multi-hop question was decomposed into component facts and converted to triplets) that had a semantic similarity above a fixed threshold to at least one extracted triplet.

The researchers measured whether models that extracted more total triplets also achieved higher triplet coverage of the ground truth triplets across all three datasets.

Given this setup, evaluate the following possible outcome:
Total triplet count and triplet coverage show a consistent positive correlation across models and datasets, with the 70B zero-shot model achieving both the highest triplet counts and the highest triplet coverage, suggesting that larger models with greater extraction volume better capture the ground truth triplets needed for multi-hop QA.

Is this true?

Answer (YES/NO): NO